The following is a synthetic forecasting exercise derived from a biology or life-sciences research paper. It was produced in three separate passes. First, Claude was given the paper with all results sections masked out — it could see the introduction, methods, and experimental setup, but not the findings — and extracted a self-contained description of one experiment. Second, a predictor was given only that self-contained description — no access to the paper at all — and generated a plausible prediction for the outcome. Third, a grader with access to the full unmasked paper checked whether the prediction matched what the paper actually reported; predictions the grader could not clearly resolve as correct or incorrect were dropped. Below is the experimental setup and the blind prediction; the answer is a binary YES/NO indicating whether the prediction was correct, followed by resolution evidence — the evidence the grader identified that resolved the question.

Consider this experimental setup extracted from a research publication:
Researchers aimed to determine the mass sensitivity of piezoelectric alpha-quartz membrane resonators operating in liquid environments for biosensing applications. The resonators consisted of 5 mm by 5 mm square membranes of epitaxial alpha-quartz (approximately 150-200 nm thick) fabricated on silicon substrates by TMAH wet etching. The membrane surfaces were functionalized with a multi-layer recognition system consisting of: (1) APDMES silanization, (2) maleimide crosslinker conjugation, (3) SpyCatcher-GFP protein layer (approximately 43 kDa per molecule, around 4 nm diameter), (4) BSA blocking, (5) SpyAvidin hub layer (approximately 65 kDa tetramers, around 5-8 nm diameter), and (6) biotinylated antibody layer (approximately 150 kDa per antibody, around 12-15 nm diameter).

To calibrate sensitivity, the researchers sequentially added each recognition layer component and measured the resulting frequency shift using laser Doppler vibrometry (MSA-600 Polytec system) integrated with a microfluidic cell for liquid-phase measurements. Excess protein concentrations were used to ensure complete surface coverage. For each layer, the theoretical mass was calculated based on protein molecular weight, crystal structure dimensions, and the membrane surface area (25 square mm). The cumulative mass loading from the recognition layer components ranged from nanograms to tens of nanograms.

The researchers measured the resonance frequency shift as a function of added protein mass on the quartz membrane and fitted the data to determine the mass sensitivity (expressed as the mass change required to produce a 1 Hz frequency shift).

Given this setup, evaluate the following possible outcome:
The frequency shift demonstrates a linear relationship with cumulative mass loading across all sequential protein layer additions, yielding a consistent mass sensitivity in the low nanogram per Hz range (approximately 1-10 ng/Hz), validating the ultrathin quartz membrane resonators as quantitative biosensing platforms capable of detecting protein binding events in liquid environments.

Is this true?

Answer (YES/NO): NO